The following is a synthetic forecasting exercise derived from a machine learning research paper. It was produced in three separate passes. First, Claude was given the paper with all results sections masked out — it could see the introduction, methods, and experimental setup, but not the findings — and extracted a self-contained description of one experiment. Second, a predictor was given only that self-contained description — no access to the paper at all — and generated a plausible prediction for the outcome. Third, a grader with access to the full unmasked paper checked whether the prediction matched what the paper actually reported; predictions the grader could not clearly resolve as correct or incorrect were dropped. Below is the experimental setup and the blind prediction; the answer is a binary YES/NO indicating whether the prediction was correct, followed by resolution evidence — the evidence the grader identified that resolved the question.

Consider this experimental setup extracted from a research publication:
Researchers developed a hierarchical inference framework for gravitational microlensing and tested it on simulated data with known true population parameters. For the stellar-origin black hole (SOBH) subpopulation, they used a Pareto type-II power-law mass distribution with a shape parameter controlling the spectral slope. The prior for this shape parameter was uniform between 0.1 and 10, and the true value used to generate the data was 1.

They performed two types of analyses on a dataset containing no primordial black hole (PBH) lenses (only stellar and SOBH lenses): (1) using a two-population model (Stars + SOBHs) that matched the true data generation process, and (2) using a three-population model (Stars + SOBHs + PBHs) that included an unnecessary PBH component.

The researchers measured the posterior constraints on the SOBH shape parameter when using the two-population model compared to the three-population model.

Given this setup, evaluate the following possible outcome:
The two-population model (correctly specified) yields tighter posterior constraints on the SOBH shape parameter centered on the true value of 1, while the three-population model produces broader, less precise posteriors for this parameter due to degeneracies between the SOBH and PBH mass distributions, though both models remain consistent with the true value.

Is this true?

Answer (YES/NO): NO